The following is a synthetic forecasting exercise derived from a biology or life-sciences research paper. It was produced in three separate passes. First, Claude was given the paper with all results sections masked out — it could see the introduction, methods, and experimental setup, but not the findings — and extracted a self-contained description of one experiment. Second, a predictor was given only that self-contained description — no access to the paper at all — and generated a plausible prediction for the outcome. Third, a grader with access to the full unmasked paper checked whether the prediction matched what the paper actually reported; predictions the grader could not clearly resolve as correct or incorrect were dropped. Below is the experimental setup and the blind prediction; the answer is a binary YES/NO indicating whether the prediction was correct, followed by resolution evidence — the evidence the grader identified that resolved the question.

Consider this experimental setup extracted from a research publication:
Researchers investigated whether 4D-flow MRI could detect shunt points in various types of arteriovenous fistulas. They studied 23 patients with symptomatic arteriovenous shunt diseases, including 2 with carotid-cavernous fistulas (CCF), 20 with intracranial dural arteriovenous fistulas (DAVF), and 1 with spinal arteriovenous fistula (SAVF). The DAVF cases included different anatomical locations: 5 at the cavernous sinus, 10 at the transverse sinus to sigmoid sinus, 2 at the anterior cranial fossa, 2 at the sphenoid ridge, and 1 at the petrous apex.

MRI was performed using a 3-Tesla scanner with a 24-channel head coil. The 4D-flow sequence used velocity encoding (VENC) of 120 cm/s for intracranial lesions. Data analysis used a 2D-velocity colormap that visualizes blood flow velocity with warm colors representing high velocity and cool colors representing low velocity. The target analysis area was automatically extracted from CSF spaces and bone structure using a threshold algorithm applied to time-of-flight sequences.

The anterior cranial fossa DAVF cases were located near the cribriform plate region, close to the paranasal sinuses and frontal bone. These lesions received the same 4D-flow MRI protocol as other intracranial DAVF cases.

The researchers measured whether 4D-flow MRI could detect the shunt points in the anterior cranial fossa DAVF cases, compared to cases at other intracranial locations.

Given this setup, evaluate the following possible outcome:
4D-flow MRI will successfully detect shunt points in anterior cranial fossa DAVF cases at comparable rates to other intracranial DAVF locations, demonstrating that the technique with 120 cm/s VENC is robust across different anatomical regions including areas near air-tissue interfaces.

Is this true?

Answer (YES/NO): NO